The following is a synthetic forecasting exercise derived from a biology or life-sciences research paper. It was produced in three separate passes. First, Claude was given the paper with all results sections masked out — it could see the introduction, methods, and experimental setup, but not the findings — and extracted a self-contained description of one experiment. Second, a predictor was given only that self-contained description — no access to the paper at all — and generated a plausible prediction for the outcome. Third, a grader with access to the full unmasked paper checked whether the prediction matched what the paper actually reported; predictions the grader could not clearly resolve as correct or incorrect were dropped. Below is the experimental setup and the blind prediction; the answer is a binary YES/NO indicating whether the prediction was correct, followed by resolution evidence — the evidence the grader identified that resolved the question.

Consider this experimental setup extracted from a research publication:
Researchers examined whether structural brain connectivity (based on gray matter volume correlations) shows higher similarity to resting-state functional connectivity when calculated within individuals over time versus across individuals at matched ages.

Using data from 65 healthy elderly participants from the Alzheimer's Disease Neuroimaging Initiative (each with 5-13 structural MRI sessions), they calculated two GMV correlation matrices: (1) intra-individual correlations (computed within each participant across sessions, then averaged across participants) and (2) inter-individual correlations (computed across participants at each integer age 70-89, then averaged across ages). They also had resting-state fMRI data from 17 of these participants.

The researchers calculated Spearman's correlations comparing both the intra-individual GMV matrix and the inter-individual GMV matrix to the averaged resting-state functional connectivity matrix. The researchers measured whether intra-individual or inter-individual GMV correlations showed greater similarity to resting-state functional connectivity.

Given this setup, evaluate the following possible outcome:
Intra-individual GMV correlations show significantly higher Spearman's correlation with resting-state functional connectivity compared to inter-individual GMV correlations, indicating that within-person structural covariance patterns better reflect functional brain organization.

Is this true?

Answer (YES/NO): NO